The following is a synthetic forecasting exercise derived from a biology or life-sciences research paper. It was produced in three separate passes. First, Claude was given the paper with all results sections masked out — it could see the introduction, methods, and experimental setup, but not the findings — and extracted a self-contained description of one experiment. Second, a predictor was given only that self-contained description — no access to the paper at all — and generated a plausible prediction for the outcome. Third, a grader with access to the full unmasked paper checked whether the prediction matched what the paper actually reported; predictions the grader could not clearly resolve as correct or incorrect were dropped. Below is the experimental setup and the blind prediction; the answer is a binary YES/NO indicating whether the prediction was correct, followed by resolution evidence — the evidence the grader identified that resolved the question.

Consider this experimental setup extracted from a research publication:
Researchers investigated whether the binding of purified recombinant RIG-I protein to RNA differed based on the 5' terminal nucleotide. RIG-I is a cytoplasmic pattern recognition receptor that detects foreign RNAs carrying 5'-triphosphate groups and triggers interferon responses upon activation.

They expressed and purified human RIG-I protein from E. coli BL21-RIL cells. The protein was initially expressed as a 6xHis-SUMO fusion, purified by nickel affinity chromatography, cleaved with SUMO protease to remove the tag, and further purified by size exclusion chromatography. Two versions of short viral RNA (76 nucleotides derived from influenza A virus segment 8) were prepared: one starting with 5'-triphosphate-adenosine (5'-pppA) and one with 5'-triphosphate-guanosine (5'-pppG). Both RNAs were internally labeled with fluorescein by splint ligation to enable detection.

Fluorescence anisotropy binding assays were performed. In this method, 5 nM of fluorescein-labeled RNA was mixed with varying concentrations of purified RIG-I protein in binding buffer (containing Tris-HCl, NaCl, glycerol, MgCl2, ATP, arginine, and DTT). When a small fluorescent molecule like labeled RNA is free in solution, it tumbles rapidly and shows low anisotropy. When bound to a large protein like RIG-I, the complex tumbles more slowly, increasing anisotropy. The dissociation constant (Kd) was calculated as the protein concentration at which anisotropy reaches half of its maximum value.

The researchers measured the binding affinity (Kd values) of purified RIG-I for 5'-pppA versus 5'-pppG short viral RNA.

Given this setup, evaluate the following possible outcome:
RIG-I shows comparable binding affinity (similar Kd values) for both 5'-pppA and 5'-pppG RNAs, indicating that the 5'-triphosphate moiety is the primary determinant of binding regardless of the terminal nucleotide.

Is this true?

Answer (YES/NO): YES